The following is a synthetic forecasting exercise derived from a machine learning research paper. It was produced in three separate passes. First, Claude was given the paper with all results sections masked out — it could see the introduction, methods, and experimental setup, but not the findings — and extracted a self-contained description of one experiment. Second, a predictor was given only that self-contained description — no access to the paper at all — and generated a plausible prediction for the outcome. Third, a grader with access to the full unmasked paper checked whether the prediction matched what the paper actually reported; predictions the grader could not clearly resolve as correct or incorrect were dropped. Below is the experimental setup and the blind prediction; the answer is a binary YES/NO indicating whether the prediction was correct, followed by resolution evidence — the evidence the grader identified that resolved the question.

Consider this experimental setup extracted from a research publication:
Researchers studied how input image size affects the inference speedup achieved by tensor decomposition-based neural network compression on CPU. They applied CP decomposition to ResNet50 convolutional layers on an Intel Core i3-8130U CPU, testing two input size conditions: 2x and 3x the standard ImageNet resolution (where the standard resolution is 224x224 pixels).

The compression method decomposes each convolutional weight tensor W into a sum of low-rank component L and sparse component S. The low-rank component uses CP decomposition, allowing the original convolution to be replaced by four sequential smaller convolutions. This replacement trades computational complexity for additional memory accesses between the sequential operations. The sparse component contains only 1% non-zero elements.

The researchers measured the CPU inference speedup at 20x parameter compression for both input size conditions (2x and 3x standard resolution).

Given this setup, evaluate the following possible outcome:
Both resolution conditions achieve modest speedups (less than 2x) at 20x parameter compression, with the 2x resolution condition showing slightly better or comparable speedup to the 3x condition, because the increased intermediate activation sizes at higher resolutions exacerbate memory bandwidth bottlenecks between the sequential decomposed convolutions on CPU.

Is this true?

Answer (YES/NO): NO